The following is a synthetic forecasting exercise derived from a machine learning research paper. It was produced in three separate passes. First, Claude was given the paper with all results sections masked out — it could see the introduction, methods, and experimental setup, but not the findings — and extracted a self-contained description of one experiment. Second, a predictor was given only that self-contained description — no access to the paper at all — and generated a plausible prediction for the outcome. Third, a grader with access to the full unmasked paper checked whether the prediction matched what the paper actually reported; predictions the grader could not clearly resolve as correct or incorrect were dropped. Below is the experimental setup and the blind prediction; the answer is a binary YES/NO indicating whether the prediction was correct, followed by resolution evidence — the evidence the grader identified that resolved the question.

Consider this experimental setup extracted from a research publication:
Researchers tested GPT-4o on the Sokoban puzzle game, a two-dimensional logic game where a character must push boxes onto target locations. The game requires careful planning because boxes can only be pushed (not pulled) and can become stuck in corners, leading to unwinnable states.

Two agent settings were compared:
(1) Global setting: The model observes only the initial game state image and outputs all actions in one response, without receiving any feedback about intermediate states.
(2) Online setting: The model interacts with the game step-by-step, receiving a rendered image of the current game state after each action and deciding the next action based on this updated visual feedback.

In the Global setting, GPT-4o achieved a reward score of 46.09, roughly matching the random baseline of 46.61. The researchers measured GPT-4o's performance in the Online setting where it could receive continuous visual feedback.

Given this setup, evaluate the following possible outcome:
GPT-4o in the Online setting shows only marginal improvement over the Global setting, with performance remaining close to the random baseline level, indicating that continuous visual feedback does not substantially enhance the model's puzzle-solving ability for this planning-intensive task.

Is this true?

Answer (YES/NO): NO